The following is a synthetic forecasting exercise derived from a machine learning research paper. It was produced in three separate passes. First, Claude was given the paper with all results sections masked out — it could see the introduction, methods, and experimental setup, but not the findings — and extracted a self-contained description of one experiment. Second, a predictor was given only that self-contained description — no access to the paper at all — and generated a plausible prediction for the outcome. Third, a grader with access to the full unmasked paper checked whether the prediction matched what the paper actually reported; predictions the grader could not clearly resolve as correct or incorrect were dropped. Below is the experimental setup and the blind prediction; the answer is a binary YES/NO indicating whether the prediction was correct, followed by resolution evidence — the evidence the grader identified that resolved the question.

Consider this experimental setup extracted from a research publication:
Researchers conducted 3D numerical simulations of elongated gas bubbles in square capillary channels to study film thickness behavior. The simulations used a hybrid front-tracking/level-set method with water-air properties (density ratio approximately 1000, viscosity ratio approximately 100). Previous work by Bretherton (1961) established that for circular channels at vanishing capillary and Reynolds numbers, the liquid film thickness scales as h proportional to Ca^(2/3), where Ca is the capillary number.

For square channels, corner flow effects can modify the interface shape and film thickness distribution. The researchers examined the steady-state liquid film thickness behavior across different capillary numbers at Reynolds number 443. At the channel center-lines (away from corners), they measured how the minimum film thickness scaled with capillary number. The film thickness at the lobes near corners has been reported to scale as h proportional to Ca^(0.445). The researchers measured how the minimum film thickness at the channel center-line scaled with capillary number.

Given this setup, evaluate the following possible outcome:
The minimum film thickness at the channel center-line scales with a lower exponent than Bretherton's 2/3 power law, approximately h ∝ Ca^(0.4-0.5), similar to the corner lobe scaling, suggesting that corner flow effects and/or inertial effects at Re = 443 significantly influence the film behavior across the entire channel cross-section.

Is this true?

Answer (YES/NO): NO